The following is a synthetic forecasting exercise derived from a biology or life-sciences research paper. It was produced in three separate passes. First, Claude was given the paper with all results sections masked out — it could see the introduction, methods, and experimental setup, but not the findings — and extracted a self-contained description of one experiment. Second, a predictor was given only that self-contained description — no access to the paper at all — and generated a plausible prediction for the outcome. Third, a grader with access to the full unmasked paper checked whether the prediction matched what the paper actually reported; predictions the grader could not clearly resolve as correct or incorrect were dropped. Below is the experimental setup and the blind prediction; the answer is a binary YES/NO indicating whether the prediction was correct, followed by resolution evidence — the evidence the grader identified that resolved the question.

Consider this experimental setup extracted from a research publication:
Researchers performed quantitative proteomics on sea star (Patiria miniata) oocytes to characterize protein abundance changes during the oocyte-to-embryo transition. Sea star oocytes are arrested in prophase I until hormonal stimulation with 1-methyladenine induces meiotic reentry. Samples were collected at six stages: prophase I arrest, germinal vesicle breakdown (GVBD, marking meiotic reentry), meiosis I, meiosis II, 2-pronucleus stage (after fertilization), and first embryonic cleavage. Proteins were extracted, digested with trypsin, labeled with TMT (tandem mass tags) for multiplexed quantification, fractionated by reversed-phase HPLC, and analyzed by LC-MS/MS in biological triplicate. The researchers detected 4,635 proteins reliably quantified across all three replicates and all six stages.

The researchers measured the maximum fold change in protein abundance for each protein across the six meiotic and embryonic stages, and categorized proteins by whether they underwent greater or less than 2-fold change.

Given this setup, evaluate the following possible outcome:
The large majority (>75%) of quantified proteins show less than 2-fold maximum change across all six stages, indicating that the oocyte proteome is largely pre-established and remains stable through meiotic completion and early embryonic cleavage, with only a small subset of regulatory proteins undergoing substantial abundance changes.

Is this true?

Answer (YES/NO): YES